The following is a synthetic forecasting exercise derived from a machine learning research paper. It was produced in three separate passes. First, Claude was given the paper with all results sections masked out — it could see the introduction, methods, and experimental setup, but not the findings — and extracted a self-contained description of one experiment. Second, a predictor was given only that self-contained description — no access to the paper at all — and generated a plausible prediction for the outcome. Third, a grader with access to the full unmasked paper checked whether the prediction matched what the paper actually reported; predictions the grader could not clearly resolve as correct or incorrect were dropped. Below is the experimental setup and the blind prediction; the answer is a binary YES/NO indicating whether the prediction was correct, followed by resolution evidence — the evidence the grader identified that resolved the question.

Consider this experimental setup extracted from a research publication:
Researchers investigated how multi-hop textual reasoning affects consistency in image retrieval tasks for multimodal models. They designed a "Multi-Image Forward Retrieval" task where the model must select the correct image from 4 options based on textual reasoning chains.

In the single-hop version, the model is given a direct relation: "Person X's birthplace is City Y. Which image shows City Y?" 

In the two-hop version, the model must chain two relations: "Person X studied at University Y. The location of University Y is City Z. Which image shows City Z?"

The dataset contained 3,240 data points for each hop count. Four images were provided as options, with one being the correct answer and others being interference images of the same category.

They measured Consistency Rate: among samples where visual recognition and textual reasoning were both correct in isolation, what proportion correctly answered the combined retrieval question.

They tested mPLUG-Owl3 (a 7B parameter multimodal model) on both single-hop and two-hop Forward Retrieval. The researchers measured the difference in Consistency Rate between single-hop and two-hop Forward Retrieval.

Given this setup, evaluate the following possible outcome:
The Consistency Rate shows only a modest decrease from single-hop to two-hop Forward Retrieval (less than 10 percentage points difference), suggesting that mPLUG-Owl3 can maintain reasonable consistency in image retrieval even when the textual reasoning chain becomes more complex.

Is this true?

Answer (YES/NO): NO